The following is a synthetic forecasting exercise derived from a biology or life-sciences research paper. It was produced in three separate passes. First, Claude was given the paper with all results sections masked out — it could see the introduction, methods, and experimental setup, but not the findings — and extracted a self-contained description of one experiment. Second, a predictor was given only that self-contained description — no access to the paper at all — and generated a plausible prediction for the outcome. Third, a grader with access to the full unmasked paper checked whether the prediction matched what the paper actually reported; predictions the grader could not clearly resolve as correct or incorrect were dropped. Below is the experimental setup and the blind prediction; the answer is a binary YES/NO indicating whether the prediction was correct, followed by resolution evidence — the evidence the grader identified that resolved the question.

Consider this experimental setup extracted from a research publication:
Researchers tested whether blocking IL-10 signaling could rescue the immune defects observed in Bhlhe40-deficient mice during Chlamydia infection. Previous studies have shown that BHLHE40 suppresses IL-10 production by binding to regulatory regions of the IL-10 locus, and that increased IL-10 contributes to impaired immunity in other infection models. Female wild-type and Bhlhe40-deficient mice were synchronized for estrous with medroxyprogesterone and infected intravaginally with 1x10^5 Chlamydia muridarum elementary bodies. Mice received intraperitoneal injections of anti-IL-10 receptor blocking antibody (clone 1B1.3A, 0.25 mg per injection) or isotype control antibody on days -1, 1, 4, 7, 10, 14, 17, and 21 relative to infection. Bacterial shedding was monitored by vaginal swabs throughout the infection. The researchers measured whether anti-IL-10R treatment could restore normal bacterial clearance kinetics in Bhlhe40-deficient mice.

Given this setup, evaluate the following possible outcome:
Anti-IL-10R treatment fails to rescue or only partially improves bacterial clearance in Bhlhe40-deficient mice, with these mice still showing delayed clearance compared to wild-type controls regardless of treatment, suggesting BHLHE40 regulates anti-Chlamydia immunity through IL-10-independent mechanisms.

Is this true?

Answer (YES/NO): YES